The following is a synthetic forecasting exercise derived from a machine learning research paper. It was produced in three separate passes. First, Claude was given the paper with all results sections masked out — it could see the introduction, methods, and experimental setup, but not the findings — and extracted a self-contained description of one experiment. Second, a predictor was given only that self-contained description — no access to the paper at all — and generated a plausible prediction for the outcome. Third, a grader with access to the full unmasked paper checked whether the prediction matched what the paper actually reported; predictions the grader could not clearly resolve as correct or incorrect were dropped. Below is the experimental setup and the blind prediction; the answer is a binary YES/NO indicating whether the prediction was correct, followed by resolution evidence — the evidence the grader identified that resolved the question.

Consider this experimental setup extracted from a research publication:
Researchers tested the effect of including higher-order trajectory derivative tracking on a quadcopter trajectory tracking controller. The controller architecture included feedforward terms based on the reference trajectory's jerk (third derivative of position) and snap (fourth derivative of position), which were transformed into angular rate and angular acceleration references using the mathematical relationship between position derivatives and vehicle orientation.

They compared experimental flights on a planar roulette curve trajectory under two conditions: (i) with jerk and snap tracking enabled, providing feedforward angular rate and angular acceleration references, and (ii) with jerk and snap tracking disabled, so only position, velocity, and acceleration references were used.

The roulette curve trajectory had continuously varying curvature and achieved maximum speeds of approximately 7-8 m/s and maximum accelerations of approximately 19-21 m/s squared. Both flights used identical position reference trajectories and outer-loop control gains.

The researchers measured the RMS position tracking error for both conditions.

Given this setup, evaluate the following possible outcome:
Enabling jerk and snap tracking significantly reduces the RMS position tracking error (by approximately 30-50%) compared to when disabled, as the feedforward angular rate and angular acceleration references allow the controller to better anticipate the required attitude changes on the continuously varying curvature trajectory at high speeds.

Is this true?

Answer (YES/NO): YES